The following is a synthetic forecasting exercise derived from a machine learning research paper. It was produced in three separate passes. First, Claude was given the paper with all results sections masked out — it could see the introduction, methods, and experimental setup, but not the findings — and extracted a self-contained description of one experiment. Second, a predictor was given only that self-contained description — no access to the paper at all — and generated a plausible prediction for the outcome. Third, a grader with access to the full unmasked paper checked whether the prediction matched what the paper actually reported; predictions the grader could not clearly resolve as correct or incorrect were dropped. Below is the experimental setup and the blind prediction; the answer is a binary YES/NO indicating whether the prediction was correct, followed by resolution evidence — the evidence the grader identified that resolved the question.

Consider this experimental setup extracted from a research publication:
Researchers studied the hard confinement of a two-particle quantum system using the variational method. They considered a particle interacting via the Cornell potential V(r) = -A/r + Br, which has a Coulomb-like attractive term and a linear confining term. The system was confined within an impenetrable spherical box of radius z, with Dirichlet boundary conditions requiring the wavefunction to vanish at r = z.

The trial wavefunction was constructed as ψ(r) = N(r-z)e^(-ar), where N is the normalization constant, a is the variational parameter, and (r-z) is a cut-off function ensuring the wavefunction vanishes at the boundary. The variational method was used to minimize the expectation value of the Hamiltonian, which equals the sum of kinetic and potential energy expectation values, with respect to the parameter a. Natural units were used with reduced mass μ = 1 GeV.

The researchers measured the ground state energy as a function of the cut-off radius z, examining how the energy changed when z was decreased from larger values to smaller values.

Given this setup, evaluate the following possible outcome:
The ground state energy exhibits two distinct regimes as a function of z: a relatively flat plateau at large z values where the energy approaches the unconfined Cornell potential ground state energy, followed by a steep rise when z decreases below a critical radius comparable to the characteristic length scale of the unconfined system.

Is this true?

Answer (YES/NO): NO